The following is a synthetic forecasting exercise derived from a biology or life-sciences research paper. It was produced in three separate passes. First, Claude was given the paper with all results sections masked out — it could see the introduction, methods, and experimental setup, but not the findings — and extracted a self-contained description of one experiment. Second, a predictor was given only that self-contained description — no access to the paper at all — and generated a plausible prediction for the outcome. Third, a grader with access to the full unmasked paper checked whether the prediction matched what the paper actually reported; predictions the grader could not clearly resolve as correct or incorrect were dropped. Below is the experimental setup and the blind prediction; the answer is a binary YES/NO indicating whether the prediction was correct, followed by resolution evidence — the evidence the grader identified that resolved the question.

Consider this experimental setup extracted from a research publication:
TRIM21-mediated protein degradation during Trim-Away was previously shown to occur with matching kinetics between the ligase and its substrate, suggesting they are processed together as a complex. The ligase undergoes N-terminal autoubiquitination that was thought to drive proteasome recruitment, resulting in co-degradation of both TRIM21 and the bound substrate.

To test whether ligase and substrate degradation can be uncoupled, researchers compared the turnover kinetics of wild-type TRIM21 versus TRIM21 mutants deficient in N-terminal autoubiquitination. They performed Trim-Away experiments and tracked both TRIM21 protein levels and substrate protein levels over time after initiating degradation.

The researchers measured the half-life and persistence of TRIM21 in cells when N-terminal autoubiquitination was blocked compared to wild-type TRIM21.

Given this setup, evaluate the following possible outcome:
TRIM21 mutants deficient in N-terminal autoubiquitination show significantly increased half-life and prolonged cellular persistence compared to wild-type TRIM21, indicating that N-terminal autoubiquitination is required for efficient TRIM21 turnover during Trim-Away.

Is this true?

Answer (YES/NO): YES